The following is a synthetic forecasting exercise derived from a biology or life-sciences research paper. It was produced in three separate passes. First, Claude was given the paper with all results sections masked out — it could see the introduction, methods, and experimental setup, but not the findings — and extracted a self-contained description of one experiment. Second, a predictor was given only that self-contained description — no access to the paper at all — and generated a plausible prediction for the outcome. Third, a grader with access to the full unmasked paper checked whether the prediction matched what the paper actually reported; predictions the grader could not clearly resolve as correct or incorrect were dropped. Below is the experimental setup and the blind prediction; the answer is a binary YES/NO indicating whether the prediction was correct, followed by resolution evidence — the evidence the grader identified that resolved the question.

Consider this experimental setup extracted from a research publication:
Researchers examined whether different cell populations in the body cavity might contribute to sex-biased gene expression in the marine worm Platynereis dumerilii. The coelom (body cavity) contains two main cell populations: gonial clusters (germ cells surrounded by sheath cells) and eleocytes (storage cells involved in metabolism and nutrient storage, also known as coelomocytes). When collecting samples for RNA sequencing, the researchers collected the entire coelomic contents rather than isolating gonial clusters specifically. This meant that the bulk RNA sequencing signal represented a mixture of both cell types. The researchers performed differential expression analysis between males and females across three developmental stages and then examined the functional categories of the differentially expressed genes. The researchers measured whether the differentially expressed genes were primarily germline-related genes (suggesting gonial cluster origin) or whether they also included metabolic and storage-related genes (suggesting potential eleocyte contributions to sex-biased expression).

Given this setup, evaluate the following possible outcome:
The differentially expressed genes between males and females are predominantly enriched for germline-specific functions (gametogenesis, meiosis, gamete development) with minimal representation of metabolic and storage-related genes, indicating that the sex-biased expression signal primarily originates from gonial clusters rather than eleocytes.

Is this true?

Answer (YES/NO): NO